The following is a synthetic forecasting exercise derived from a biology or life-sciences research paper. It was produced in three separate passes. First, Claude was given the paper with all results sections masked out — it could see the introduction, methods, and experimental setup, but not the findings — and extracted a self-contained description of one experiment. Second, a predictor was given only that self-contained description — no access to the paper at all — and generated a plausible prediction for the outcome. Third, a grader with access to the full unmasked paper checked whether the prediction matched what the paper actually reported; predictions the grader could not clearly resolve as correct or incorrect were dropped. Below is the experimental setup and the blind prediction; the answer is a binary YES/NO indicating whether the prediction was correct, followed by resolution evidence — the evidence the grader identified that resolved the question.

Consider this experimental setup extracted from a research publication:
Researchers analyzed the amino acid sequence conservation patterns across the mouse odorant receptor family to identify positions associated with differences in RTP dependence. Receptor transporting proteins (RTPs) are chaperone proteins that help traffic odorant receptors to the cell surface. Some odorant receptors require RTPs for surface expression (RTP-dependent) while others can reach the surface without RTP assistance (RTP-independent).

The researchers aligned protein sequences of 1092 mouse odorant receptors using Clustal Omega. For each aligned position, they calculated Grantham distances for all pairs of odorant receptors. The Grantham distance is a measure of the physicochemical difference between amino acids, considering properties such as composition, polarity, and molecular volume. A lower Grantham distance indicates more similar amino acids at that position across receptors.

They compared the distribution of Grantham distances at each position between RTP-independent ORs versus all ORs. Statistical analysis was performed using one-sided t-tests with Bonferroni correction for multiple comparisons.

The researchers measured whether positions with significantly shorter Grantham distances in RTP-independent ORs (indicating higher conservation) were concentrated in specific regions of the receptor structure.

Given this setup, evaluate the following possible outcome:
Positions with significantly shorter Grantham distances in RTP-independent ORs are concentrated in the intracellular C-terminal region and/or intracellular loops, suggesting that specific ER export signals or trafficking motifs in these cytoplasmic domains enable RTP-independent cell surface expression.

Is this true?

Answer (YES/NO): NO